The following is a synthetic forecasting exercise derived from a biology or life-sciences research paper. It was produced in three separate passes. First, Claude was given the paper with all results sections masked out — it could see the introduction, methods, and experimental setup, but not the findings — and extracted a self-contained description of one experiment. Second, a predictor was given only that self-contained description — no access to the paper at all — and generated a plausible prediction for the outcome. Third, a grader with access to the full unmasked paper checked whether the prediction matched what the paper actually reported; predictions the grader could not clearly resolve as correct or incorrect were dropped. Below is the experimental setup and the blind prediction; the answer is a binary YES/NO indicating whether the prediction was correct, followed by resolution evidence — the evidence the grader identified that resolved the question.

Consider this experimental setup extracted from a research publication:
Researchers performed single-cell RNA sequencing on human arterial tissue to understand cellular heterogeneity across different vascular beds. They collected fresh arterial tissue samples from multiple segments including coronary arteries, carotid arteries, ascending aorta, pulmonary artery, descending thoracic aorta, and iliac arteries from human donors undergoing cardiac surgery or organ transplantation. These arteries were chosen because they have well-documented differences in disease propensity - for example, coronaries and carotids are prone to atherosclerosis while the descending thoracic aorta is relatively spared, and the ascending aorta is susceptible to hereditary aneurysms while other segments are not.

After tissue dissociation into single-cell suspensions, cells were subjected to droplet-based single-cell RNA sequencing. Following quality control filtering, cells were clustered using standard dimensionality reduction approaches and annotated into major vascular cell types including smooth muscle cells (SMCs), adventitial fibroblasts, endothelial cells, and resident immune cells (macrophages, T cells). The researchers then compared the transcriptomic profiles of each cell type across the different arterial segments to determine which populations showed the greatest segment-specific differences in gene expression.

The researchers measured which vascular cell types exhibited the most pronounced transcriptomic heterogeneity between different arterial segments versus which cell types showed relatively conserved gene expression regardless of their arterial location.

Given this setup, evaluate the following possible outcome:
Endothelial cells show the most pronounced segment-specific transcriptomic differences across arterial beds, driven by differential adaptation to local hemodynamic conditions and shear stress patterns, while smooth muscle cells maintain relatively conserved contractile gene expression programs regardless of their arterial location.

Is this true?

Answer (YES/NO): NO